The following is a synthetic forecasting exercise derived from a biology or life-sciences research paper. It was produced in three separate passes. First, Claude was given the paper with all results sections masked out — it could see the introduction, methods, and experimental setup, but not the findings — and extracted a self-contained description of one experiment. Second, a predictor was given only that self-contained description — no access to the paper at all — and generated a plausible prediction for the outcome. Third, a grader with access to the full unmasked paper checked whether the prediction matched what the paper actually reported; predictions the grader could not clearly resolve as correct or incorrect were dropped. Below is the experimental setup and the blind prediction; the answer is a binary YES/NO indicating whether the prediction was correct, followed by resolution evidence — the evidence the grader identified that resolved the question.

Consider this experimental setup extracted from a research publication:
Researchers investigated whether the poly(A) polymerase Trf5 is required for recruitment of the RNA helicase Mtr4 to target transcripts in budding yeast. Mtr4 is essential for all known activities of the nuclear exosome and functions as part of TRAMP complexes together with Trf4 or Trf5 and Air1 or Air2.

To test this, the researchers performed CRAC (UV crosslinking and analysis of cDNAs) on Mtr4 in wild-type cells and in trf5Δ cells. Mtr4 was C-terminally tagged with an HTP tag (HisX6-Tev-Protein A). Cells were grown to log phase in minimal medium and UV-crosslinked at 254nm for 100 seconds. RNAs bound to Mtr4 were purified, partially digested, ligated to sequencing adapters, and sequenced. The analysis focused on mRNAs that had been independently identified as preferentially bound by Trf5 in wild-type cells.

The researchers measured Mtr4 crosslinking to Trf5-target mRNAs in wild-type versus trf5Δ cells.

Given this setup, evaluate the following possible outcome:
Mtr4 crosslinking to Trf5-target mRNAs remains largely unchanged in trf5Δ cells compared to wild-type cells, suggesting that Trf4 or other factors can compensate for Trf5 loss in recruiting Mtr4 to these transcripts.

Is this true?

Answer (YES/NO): NO